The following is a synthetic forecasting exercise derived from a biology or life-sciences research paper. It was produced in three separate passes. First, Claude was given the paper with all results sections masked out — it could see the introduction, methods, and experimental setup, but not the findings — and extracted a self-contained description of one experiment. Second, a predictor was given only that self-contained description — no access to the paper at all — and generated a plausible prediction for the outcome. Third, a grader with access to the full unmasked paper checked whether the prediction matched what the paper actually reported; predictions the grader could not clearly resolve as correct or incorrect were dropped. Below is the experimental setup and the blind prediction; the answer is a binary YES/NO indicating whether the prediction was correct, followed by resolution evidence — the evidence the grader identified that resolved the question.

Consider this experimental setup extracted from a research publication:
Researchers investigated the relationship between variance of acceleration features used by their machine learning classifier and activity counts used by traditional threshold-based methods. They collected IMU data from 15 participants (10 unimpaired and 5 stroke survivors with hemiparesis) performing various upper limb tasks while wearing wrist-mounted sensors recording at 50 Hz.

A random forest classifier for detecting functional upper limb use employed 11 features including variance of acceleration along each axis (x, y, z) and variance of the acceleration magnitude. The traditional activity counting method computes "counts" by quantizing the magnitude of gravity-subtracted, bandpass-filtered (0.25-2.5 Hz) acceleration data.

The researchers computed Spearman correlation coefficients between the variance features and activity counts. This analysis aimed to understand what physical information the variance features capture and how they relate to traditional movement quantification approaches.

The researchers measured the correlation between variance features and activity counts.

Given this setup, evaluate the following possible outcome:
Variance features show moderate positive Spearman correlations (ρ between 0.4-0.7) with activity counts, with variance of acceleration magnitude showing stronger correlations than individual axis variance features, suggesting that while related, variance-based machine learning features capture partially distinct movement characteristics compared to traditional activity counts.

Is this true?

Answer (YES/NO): NO